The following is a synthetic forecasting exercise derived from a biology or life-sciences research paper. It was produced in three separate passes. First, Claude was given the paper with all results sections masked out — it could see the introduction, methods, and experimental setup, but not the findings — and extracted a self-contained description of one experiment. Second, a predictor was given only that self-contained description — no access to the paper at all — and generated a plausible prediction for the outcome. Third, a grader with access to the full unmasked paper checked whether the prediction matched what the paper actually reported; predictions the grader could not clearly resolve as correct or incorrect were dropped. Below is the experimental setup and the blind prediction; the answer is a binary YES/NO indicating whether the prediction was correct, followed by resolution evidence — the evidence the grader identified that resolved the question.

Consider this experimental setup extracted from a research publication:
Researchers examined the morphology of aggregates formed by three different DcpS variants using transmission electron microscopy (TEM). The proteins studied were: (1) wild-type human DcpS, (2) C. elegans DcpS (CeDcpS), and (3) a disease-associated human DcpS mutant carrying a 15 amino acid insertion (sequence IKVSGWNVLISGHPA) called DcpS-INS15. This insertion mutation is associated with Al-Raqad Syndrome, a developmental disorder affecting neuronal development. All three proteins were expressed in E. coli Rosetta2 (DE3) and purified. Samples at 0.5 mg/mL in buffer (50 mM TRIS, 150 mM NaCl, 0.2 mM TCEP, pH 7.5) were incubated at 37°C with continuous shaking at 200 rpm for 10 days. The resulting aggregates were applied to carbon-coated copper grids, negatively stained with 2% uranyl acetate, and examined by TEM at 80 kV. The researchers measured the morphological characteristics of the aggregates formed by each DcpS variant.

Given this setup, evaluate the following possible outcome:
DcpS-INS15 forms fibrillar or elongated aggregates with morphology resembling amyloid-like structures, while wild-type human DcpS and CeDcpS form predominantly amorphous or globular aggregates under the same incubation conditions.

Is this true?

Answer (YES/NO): NO